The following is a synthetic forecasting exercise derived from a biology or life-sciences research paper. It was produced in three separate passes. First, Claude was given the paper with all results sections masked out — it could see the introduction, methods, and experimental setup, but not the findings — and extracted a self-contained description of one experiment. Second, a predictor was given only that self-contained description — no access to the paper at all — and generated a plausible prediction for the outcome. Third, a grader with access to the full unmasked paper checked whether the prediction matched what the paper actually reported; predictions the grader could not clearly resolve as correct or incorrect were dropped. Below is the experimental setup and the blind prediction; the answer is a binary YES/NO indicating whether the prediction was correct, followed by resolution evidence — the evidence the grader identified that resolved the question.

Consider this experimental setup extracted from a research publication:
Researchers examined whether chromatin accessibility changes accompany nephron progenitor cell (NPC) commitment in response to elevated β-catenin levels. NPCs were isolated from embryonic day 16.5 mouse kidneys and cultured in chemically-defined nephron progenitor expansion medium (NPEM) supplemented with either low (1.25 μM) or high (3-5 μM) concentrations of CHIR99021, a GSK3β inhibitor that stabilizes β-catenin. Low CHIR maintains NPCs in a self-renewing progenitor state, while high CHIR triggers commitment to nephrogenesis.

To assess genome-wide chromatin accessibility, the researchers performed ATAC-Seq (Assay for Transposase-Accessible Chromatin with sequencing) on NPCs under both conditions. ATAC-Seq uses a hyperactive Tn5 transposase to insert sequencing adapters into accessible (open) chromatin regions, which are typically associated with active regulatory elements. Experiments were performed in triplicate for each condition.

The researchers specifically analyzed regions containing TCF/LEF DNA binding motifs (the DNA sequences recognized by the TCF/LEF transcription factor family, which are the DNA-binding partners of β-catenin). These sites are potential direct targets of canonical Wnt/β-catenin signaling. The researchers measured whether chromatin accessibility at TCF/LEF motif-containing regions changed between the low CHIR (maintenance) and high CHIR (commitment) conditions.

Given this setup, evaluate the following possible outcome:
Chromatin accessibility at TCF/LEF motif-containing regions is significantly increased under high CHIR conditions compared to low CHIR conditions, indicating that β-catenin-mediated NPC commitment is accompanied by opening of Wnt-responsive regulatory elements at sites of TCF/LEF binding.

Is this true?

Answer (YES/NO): YES